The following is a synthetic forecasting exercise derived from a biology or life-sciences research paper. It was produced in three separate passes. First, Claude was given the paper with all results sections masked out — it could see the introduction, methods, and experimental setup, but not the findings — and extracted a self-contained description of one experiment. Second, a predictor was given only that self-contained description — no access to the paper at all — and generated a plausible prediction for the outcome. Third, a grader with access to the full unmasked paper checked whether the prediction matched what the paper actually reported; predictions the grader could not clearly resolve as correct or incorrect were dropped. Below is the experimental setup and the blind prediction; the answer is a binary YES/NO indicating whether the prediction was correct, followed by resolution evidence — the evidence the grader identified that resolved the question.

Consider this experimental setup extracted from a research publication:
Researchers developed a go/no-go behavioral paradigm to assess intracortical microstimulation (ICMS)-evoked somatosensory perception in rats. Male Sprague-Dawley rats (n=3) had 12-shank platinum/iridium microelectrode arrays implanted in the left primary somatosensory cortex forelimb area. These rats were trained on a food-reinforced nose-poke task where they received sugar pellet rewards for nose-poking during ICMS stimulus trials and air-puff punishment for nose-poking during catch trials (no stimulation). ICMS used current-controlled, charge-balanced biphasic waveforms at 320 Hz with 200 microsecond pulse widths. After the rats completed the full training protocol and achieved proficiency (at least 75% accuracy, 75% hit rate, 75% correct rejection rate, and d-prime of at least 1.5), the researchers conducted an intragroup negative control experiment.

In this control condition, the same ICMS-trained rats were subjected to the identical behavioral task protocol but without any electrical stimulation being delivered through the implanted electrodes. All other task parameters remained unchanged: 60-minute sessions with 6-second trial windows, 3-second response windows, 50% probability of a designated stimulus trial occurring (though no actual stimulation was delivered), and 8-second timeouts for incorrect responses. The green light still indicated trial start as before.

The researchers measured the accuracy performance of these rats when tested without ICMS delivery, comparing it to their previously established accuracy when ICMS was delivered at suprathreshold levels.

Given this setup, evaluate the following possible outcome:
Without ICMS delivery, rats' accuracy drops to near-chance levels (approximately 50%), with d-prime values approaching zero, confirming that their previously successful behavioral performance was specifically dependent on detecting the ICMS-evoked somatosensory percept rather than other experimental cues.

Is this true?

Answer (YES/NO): YES